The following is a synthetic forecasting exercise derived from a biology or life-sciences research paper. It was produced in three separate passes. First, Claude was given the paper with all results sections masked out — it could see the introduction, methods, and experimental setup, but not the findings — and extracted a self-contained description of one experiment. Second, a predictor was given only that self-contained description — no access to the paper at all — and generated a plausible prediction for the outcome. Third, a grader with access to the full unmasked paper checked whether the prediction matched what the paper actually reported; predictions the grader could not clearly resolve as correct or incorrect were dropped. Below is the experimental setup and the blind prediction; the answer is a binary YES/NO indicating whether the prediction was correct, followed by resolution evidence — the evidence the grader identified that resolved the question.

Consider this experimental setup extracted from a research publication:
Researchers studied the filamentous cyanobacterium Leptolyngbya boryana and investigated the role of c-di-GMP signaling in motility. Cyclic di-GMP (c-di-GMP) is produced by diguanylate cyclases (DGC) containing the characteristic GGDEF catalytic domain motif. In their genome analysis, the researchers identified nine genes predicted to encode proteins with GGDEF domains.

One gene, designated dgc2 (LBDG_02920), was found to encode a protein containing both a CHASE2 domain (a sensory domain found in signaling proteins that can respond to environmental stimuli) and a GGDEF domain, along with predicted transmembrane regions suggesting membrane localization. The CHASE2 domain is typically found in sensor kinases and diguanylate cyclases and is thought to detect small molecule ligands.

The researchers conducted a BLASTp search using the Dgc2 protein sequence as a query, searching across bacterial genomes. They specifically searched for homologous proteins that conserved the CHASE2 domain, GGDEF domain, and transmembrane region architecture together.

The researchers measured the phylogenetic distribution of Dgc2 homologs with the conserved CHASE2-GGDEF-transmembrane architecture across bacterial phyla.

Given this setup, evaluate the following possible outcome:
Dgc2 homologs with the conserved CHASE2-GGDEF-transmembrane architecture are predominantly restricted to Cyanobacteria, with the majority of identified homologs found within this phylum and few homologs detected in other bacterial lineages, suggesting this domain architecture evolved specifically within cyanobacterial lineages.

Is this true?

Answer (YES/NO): NO